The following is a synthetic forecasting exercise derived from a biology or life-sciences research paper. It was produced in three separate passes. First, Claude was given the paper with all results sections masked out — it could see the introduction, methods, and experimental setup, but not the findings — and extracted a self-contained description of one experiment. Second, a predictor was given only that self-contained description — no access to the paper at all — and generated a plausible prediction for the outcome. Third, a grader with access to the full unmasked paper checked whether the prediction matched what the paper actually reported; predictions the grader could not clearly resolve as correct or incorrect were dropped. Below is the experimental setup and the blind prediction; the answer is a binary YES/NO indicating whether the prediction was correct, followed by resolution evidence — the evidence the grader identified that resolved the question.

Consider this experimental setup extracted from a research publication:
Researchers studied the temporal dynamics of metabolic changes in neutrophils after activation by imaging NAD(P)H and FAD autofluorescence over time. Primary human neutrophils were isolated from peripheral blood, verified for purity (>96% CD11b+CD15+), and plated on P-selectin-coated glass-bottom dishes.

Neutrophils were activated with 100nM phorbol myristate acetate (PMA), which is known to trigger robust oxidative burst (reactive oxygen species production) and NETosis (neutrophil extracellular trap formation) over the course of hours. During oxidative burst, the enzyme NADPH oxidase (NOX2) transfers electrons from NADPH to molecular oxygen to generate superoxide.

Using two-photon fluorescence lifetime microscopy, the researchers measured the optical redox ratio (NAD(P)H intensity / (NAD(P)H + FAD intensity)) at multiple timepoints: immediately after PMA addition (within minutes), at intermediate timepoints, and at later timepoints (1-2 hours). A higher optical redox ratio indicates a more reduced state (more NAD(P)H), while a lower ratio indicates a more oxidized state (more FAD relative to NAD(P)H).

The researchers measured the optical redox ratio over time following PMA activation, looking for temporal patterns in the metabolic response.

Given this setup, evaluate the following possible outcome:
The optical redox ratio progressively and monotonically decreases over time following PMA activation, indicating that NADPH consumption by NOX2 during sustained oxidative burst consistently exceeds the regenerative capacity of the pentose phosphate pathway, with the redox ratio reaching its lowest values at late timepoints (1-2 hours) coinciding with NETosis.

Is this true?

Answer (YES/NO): NO